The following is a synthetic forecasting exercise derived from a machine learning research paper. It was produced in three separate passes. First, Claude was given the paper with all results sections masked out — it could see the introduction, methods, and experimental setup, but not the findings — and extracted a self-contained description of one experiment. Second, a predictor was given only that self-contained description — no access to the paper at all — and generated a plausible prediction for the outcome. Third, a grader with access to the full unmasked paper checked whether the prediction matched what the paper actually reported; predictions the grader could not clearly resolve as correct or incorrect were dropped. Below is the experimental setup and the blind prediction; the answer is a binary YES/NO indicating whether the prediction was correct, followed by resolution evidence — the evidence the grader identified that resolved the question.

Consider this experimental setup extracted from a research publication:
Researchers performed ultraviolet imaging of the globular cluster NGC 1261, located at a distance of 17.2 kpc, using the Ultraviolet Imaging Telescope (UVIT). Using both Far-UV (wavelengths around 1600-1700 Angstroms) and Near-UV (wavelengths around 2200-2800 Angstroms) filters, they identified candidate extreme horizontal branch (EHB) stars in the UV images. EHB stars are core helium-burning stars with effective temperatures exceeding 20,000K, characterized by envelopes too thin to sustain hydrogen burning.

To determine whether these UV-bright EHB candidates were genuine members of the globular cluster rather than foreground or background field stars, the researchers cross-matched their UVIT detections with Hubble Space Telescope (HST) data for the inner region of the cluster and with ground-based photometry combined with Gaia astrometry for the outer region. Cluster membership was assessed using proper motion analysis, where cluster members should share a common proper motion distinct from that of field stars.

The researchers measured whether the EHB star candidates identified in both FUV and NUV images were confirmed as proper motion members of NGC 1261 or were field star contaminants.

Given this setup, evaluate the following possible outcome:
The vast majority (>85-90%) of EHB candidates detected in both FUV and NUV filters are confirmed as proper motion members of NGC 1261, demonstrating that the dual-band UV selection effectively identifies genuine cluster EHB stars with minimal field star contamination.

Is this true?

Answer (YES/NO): YES